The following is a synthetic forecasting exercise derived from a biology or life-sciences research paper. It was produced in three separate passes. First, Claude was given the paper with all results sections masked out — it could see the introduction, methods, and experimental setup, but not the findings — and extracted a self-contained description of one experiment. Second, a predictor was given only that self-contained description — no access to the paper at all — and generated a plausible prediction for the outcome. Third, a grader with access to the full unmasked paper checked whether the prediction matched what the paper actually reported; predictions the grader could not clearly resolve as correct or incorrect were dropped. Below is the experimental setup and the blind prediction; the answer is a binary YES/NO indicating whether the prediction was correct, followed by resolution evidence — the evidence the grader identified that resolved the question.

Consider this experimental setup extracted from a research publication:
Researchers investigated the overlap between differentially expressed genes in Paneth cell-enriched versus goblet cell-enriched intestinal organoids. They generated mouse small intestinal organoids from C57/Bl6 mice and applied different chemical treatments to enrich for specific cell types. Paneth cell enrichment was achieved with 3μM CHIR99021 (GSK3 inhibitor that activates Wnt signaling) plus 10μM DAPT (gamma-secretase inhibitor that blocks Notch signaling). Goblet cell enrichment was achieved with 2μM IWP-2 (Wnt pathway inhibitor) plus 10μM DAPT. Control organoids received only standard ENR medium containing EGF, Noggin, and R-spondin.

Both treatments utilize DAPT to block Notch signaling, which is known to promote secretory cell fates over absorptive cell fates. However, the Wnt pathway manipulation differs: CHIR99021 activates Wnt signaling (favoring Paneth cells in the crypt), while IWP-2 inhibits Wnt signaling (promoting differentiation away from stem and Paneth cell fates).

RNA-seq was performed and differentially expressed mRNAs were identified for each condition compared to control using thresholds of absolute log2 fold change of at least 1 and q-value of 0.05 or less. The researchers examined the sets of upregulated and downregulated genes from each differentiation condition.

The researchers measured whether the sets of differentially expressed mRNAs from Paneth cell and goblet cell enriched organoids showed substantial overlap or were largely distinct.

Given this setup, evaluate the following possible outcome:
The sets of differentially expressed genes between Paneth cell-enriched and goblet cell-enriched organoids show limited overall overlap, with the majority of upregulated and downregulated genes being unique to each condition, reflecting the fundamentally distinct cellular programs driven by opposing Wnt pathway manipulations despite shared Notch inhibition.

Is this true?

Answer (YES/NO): NO